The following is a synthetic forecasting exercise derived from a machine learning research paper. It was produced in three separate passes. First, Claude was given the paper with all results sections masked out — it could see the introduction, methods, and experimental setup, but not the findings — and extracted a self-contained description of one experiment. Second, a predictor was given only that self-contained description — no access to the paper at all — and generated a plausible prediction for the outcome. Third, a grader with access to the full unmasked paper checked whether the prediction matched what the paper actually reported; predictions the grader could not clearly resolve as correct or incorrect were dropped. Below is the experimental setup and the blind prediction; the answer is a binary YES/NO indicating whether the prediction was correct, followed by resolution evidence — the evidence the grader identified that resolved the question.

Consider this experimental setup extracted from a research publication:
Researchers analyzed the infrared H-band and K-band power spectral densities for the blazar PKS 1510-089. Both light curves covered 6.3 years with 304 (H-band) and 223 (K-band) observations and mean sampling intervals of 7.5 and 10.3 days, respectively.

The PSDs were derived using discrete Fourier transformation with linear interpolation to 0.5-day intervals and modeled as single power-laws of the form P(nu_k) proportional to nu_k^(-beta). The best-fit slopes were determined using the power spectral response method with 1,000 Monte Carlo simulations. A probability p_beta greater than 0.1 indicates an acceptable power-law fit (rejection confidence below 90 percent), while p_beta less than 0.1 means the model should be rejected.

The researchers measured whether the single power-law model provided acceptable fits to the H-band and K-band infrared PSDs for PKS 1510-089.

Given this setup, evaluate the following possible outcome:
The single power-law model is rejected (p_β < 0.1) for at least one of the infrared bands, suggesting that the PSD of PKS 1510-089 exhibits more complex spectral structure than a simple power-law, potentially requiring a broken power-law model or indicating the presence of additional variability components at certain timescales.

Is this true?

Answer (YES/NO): YES